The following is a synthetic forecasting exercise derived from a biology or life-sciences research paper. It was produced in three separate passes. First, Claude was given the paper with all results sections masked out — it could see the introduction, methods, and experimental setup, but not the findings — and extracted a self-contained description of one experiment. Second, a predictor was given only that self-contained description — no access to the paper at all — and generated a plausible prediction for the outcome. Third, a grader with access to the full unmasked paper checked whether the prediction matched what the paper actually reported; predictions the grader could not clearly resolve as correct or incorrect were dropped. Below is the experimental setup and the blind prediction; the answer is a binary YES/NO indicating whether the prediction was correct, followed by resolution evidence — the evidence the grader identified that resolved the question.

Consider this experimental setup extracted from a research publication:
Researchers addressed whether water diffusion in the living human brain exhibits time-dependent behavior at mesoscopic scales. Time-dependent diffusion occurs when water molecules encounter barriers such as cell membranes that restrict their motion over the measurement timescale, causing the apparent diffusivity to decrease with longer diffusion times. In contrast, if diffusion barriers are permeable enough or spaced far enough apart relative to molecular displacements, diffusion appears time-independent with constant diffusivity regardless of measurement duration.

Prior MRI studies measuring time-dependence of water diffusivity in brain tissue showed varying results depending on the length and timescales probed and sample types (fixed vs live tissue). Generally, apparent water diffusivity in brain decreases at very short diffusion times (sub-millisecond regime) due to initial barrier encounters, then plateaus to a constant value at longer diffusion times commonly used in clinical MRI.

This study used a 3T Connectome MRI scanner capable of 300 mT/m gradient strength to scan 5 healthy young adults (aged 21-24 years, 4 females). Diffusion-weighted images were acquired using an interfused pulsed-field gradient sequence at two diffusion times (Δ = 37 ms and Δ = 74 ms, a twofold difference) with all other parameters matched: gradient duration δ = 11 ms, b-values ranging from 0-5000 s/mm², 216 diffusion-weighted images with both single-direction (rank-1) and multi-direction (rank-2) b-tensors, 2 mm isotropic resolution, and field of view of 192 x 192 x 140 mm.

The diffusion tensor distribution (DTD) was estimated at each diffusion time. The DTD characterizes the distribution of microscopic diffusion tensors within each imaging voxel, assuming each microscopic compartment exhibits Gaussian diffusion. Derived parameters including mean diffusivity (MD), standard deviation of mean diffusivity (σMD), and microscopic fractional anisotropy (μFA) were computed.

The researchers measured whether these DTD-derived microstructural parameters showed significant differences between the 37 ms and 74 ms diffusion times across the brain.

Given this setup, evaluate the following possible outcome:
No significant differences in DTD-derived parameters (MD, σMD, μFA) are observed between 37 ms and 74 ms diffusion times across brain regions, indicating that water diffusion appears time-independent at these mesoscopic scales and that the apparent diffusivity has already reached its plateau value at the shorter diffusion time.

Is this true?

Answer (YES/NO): YES